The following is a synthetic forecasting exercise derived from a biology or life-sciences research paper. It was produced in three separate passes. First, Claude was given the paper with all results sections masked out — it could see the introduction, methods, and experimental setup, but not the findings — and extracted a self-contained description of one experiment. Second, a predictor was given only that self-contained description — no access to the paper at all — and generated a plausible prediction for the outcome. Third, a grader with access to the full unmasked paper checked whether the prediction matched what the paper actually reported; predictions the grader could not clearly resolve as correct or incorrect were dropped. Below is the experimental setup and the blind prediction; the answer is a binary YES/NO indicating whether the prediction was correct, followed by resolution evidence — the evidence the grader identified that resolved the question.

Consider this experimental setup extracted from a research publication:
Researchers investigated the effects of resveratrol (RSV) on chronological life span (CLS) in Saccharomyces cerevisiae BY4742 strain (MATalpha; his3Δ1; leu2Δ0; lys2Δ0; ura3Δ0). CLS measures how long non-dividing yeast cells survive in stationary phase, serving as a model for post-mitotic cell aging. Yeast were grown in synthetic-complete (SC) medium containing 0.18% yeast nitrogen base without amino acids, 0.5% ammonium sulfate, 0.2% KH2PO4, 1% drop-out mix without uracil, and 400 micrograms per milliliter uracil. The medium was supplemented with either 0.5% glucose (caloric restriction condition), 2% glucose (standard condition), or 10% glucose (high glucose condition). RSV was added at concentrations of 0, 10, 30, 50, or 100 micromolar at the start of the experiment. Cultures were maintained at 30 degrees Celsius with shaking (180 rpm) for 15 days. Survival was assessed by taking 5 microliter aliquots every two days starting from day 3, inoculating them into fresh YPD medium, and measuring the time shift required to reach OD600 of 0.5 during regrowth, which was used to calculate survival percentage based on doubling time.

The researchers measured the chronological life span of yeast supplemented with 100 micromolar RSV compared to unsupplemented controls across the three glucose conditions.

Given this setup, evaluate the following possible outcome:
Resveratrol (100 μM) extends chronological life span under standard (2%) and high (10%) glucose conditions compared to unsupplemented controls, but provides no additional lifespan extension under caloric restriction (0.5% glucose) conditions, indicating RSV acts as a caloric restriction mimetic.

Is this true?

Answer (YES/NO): NO